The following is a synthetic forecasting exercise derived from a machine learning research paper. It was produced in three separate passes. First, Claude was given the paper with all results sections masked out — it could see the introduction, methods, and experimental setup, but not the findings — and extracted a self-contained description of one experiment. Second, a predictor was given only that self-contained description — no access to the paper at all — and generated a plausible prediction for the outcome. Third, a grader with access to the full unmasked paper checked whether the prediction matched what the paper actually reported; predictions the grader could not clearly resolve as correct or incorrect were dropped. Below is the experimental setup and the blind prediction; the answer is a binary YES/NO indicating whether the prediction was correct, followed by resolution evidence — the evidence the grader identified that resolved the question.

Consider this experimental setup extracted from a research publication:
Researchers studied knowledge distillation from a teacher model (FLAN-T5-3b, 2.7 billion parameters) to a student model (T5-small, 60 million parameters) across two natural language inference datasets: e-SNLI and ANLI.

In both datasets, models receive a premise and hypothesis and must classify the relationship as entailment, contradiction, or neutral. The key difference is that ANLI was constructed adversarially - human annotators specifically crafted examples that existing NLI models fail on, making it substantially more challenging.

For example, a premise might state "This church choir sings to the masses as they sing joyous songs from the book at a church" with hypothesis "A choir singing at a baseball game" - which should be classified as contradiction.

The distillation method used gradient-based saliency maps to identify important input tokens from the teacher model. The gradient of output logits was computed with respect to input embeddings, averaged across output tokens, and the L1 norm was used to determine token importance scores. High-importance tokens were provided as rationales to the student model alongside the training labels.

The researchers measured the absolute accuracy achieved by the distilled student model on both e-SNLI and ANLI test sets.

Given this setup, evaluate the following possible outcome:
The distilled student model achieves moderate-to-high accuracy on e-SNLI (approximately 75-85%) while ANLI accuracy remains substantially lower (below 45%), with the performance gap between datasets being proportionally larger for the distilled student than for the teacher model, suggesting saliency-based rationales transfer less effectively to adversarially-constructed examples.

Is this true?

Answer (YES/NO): YES